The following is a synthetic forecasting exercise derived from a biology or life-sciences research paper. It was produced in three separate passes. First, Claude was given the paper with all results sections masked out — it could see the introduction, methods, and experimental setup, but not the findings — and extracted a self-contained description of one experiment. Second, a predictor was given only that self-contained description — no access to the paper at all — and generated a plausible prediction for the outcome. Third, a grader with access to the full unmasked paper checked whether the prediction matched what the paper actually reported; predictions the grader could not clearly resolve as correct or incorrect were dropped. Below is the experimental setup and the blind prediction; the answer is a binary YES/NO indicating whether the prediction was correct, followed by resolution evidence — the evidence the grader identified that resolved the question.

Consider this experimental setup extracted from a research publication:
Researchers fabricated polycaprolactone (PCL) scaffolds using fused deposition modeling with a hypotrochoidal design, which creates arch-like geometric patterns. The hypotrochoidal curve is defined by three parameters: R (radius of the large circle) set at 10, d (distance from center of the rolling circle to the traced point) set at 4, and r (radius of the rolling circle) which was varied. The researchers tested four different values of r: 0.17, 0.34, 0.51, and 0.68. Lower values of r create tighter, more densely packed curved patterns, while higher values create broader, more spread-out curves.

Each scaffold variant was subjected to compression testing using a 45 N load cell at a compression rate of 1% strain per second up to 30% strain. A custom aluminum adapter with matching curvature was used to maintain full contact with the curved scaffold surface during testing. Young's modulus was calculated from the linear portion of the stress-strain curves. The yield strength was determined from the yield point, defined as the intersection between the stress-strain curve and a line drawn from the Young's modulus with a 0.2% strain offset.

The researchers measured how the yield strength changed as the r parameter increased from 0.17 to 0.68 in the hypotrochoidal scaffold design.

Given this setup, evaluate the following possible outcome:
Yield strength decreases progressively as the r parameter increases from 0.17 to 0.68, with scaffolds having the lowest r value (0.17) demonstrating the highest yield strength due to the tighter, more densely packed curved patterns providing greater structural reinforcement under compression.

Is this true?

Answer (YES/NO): YES